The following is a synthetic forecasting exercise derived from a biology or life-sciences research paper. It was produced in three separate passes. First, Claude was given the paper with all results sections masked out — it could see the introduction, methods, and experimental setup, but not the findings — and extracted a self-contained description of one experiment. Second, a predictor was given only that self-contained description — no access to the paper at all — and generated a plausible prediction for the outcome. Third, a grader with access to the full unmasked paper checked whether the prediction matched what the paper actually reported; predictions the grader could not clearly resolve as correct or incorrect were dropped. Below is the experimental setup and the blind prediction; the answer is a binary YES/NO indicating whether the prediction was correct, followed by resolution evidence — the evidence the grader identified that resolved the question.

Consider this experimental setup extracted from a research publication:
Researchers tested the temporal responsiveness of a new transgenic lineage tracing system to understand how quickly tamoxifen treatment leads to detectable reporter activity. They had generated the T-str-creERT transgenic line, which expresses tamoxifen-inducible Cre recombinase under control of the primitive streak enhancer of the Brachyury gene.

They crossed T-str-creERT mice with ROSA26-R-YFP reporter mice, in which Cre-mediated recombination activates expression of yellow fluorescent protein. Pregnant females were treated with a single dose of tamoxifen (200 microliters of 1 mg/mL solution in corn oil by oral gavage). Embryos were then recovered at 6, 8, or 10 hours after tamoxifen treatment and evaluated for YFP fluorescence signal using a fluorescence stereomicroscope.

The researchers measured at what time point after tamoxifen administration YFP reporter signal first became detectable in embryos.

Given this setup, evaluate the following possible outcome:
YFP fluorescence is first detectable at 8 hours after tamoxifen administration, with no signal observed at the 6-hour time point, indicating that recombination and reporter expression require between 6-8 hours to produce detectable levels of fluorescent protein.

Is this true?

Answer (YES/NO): NO